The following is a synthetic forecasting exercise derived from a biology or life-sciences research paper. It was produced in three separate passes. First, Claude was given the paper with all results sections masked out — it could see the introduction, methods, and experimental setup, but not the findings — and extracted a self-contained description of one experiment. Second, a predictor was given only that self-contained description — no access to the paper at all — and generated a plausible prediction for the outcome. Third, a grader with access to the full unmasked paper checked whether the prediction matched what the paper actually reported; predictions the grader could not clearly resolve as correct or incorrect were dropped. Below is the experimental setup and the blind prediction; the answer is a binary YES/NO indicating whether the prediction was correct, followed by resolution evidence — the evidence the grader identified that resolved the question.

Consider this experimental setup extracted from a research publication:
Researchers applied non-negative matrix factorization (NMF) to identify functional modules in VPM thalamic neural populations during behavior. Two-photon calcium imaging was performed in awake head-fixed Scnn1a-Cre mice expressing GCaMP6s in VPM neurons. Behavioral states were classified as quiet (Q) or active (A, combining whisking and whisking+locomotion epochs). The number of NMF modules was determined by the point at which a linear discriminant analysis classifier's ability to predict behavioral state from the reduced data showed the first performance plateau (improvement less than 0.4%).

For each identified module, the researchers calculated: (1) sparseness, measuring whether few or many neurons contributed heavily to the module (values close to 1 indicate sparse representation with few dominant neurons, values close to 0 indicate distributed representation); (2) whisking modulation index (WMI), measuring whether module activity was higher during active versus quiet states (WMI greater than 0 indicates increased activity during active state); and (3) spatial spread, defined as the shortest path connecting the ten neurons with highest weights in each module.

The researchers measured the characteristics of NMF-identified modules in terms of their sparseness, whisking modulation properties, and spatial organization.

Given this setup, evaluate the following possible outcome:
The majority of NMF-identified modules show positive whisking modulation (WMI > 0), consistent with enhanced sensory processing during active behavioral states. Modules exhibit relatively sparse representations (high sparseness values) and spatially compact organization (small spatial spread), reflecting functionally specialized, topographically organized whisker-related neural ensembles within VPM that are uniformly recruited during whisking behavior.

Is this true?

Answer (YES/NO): NO